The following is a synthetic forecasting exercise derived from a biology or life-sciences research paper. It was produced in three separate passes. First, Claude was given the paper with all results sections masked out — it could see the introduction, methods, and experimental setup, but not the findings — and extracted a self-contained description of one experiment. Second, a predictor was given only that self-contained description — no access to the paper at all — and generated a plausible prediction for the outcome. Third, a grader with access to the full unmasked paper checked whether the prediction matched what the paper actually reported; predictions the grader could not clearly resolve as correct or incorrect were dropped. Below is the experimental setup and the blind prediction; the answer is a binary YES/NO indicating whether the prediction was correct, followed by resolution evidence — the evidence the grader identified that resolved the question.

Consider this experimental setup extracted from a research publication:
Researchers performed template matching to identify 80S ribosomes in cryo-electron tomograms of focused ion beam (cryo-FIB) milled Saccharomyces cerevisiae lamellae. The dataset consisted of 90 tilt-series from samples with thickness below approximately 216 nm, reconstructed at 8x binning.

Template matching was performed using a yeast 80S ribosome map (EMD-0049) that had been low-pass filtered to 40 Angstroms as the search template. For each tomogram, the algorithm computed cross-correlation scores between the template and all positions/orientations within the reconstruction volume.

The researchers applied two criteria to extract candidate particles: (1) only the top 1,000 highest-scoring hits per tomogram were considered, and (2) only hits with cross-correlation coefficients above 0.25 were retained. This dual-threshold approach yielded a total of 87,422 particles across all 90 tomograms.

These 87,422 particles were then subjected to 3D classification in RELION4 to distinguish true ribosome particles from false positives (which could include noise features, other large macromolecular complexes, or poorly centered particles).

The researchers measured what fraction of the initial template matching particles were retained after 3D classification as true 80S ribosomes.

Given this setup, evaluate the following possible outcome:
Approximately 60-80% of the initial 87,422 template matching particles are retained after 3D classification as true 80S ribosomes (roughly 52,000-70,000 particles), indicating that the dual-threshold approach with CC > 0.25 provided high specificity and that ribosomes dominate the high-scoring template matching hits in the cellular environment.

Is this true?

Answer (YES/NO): YES